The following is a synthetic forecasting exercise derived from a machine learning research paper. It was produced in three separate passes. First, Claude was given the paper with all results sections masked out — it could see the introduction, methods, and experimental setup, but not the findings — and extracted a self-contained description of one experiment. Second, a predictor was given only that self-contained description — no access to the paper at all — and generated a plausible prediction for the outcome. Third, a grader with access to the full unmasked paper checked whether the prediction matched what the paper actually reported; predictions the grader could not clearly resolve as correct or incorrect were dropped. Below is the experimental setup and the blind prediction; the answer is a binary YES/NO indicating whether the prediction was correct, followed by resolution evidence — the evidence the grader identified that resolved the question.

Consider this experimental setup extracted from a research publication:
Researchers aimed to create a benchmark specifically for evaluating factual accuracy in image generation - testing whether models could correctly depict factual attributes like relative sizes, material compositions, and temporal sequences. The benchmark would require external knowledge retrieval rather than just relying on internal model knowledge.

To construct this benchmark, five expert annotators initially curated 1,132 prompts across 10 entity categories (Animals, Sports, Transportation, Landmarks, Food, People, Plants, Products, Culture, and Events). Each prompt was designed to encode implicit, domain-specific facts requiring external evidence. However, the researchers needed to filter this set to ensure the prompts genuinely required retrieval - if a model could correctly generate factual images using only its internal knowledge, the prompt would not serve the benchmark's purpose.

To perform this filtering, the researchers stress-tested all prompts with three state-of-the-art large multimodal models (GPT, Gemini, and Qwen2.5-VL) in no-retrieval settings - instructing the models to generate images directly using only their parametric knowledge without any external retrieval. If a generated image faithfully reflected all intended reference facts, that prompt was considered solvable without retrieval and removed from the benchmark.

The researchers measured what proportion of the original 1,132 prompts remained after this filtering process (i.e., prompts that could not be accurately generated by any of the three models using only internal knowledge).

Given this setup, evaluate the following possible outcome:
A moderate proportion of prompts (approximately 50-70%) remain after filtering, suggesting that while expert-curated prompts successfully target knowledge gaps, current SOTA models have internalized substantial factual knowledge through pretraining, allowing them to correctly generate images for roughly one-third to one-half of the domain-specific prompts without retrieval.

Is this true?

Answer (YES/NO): NO